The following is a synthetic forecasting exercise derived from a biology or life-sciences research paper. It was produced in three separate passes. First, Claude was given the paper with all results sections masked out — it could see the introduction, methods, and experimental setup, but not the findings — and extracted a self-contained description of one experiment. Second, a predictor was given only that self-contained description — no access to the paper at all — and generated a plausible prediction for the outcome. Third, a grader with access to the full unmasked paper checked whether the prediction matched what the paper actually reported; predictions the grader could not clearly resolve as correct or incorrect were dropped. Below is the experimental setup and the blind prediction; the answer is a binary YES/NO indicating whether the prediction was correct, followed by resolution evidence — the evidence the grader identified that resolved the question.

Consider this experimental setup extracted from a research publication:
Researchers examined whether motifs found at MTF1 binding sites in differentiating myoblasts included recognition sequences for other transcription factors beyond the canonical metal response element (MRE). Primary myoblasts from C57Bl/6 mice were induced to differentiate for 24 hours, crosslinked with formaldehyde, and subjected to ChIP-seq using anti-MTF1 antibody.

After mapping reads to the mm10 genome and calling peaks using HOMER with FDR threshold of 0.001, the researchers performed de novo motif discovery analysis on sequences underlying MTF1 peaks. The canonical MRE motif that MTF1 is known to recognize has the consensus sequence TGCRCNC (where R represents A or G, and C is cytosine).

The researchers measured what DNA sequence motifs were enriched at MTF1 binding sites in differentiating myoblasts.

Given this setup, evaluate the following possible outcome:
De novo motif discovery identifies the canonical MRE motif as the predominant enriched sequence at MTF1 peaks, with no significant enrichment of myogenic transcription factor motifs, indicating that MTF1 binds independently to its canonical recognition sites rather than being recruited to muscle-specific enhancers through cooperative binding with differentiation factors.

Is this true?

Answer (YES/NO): NO